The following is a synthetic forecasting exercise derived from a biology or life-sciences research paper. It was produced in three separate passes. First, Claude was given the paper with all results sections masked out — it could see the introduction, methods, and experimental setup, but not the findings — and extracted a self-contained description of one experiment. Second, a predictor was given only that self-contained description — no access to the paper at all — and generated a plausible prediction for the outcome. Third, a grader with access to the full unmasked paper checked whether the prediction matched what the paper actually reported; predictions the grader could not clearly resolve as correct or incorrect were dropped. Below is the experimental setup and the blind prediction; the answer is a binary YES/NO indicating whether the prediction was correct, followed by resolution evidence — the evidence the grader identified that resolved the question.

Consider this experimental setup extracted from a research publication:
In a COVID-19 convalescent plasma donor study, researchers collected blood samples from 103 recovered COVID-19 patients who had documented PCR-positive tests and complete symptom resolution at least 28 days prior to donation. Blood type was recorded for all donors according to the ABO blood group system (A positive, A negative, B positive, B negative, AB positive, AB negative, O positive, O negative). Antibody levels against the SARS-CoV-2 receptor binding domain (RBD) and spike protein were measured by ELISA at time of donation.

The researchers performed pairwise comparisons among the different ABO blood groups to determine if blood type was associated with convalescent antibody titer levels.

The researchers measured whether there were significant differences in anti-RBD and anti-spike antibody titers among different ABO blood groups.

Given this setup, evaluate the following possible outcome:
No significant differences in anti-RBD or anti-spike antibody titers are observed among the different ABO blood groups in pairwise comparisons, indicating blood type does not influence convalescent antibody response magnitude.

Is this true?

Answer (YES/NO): NO